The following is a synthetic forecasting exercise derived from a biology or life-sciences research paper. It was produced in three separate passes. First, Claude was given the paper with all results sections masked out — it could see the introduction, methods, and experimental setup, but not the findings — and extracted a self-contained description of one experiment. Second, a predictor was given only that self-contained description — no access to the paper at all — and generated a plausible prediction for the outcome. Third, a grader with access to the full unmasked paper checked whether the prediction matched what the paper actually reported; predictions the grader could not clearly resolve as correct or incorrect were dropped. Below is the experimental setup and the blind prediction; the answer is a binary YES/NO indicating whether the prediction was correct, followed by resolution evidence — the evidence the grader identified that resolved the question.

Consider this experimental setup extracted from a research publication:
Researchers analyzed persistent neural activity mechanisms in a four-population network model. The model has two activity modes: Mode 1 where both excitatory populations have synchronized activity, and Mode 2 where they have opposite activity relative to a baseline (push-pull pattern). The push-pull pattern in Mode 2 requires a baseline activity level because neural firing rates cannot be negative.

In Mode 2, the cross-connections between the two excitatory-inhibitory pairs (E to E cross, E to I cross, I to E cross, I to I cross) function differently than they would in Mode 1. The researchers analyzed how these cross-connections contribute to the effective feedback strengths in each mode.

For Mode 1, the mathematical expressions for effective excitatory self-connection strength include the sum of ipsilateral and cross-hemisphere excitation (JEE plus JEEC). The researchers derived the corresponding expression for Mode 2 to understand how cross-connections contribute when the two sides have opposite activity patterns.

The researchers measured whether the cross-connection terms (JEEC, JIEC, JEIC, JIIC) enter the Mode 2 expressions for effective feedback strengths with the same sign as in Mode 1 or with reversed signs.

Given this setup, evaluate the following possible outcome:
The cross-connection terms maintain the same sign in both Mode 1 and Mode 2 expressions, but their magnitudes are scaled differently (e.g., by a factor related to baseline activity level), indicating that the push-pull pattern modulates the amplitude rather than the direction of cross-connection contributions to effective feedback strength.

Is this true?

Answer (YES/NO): NO